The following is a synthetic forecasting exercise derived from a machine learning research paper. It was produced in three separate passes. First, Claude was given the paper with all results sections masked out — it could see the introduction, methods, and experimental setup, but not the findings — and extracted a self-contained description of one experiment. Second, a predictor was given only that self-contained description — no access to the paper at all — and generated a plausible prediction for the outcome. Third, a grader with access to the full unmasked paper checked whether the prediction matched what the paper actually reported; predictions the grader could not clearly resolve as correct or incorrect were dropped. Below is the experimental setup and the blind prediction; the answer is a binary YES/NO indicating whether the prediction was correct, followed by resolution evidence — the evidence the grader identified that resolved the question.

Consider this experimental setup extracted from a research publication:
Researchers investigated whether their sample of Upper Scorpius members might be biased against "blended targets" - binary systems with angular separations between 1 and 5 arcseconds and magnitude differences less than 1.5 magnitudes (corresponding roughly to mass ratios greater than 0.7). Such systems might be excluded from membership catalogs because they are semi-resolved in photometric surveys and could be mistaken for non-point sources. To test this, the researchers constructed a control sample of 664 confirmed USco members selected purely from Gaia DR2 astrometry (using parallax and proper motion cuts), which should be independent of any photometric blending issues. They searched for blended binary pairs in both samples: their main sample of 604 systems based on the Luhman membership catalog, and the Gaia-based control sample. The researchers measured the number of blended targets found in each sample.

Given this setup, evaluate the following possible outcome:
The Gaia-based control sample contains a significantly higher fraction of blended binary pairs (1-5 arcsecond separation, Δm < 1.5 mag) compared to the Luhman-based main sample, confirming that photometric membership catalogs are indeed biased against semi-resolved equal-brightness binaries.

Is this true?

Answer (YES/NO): NO